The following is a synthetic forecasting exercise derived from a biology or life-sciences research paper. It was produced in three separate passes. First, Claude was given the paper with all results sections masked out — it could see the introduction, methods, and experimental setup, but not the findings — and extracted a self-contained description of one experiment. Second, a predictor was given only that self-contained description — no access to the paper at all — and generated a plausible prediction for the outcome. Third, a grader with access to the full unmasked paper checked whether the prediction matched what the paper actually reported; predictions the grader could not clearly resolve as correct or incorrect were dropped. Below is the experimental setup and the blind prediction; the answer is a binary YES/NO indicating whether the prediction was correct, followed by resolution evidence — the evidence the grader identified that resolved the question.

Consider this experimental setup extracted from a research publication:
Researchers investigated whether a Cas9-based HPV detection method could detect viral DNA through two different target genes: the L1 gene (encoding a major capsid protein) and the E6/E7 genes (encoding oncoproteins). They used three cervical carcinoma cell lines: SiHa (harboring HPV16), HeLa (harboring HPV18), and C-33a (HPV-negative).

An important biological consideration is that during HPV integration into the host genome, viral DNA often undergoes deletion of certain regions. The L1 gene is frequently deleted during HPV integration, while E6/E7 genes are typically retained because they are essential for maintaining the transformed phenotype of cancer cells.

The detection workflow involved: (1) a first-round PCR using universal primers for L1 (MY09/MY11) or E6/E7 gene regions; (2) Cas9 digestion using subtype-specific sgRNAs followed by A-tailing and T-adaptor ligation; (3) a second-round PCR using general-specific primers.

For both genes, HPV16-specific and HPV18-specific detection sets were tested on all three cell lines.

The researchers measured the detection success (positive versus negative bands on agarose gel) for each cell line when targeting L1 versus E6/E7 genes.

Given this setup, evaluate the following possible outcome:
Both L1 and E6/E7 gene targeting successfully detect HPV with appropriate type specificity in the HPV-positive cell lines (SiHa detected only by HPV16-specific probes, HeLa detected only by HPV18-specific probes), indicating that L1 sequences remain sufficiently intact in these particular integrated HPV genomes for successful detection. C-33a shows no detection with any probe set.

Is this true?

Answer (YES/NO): YES